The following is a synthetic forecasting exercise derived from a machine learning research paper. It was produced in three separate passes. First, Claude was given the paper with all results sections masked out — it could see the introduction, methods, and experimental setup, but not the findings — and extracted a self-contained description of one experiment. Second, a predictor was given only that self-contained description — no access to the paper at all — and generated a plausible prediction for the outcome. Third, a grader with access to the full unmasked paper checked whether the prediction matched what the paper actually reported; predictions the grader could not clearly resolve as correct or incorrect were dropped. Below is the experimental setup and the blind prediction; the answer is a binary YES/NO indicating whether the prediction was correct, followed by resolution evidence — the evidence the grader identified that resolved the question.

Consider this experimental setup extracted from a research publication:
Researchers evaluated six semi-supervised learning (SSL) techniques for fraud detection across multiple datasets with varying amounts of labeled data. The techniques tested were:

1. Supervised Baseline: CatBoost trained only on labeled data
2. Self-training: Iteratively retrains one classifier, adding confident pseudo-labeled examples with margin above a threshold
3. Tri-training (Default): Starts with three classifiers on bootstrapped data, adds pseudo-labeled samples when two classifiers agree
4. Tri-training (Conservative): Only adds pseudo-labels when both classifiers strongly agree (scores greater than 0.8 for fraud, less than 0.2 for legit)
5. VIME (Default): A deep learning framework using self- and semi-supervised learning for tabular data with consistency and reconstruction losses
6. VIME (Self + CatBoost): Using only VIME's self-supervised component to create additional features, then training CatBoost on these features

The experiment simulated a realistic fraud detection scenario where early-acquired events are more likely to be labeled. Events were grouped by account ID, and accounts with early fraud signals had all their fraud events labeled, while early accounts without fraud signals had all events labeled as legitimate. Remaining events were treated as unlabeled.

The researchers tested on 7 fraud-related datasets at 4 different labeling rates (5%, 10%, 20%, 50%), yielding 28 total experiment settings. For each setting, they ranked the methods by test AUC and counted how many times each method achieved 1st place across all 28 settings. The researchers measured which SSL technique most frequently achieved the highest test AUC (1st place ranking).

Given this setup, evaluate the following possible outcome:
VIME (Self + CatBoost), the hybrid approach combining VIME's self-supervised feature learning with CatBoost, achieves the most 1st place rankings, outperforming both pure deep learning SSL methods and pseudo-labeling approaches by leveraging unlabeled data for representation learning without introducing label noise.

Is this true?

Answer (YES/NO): NO